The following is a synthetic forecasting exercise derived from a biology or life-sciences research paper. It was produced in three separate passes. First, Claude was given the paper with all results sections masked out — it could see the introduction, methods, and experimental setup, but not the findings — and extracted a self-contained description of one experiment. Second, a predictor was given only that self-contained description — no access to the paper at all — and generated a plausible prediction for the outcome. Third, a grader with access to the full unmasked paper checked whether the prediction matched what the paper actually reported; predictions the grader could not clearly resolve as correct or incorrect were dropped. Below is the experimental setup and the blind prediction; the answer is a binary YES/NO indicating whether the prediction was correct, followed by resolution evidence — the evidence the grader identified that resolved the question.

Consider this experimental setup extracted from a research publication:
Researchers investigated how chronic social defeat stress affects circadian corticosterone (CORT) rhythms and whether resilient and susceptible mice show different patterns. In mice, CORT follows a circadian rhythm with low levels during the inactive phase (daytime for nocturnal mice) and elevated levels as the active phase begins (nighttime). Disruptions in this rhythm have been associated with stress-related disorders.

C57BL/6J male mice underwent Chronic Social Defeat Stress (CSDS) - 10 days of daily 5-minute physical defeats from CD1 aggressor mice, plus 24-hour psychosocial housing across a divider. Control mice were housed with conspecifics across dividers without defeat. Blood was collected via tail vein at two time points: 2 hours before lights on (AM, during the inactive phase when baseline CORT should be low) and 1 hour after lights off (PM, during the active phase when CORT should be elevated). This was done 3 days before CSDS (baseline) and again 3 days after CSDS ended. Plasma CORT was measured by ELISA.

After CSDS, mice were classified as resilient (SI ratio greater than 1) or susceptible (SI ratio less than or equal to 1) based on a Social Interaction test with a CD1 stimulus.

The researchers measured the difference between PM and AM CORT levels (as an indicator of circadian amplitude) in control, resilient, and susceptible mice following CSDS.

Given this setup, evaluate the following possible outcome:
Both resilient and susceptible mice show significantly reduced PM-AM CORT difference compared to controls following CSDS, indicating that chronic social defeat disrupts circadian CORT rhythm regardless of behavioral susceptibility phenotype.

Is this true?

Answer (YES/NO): NO